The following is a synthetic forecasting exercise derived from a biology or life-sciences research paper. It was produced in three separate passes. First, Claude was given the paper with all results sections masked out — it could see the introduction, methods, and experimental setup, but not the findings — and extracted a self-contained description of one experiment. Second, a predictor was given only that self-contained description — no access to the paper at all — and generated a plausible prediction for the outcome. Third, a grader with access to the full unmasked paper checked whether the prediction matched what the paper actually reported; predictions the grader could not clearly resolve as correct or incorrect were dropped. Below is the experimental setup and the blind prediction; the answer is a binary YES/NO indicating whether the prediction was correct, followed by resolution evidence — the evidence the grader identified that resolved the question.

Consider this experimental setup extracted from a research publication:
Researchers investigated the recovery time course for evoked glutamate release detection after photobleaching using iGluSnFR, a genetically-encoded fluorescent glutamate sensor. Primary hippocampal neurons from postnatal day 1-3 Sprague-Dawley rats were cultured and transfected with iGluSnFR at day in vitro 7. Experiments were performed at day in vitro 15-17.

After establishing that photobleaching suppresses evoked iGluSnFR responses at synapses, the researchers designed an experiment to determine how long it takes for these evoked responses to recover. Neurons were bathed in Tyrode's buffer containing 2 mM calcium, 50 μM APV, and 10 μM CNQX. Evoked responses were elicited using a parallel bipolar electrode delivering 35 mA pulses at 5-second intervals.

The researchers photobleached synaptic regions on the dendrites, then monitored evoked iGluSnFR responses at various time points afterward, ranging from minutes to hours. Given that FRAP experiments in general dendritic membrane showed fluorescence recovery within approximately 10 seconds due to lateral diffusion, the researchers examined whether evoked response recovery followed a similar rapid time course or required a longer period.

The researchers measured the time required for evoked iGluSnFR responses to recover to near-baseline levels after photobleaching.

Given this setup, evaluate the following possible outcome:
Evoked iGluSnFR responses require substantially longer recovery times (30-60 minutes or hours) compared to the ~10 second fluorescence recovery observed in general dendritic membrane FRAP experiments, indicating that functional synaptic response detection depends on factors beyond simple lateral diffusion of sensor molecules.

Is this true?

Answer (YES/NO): YES